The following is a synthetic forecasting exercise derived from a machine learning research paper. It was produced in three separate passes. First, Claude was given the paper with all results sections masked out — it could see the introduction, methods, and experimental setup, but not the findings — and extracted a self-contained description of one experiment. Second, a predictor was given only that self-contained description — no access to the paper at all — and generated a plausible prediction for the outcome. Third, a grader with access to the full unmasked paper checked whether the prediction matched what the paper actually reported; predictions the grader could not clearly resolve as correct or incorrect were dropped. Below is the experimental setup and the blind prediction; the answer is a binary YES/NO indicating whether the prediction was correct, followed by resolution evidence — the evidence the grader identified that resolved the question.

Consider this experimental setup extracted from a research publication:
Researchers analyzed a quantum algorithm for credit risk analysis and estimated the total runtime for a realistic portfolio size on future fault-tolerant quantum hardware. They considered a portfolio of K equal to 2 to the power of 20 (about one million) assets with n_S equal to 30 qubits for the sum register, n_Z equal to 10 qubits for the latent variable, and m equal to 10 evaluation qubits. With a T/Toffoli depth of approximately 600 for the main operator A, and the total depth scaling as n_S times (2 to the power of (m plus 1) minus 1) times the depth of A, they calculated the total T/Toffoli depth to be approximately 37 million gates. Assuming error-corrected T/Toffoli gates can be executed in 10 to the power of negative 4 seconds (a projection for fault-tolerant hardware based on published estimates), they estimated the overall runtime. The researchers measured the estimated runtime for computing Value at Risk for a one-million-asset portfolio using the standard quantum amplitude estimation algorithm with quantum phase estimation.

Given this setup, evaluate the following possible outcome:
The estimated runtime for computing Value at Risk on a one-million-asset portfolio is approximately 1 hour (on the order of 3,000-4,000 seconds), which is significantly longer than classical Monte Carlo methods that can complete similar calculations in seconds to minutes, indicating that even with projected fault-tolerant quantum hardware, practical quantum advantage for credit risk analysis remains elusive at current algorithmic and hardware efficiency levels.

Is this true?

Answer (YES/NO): NO